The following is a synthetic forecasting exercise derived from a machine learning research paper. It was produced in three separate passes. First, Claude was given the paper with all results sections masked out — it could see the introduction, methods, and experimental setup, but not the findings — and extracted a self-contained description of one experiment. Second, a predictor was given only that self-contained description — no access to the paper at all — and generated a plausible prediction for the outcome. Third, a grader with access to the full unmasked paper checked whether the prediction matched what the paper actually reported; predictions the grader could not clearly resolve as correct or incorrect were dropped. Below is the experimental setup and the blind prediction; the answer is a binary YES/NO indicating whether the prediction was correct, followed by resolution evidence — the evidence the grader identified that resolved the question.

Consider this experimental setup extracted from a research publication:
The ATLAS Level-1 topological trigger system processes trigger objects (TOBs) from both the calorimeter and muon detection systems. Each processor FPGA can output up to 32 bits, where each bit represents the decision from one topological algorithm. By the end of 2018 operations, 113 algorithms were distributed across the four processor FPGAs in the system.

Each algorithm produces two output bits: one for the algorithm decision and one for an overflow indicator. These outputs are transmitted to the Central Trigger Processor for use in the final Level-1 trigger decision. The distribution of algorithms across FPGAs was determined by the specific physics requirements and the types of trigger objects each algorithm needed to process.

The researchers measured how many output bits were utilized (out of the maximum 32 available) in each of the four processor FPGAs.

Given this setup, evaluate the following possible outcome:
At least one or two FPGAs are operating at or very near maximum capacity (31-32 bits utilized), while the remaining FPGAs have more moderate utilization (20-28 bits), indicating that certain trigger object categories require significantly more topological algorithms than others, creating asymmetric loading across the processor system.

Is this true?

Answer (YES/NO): YES